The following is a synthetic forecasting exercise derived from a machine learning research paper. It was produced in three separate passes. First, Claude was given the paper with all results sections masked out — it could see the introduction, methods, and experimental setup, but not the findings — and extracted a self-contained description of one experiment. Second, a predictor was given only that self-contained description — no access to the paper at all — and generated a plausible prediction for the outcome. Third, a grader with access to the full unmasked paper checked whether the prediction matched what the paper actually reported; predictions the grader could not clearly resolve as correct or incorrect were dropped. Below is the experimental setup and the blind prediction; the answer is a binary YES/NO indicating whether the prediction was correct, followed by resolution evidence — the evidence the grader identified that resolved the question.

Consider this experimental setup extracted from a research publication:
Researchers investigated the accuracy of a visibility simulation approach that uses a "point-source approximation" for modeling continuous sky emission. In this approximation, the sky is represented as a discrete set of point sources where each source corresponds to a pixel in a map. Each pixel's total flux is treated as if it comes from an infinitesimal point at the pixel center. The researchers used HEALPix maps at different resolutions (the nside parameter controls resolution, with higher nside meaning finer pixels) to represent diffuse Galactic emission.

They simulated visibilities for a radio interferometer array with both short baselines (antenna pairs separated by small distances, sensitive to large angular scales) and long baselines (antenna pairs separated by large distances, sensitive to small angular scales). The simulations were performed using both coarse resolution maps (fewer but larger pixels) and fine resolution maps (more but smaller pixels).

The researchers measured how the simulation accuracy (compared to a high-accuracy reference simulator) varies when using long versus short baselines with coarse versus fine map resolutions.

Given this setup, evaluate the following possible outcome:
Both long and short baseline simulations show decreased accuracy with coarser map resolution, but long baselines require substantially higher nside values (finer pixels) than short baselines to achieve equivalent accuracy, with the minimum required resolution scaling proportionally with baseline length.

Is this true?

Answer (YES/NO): NO